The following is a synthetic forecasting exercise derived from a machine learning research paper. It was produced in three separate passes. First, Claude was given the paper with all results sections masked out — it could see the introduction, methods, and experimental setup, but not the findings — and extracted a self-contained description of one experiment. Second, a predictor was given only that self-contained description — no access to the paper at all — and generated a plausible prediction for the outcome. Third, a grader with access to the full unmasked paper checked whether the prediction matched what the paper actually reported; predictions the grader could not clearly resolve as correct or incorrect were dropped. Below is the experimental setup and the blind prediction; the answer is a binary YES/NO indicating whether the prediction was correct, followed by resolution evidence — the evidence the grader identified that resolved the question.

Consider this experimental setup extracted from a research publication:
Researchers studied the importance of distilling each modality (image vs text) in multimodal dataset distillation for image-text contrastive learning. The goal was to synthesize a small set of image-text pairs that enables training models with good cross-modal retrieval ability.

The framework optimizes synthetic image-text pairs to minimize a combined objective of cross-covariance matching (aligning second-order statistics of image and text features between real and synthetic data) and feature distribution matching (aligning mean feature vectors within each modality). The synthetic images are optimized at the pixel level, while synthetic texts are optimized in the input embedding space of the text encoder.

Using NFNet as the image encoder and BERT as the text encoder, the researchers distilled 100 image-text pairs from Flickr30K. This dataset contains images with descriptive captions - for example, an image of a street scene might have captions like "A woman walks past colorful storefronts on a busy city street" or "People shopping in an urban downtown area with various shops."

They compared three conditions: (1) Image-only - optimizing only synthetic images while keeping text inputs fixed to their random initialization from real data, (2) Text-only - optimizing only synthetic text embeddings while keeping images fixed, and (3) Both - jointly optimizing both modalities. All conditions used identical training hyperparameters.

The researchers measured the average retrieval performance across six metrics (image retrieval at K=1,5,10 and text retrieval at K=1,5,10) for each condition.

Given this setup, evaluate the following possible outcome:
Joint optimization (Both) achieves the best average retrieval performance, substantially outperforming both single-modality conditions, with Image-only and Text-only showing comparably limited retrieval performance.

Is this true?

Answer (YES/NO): NO